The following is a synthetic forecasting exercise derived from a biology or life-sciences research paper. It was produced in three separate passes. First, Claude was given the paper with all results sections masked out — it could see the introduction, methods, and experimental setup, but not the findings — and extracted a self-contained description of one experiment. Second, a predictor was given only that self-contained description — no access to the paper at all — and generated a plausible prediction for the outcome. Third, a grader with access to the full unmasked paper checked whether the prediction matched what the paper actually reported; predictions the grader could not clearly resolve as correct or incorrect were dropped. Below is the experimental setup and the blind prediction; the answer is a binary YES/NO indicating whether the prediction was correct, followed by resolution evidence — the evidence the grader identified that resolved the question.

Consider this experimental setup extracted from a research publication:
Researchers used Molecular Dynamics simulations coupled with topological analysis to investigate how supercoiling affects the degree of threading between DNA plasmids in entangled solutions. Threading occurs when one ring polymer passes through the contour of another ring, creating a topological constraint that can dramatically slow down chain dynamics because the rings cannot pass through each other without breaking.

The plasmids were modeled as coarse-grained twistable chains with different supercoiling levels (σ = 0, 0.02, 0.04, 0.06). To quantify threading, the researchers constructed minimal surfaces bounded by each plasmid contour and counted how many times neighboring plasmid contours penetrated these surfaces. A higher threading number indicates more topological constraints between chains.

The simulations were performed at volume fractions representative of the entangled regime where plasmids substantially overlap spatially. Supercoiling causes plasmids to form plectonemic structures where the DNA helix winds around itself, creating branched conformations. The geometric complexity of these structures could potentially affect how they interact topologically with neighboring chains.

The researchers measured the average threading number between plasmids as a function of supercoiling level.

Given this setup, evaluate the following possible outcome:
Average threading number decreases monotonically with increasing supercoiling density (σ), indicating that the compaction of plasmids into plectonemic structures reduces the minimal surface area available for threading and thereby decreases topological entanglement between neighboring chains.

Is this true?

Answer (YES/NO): YES